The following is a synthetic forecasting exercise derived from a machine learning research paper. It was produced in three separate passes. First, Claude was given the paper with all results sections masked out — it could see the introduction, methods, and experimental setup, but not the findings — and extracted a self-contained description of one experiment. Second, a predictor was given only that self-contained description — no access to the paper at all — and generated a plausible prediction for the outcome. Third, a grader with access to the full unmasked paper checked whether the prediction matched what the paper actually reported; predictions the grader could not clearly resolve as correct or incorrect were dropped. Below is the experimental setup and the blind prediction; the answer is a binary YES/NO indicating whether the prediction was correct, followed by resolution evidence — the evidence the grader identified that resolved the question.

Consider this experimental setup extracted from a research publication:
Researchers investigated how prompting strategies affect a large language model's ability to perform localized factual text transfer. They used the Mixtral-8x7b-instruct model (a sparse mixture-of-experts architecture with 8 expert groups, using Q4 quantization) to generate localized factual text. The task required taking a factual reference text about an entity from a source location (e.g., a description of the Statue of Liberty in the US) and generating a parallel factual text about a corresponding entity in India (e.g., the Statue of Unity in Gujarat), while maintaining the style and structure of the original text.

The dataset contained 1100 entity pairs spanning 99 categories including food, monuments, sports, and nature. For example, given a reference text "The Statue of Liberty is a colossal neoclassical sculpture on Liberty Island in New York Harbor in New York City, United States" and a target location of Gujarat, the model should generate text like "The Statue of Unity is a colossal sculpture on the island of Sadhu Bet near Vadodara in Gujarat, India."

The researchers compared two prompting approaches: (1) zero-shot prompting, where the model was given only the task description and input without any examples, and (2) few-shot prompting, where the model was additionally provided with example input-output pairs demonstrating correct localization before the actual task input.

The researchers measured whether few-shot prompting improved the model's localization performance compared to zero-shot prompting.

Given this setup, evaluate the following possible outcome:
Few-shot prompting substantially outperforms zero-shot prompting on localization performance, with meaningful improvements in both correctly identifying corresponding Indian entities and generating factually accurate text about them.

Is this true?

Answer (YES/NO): NO